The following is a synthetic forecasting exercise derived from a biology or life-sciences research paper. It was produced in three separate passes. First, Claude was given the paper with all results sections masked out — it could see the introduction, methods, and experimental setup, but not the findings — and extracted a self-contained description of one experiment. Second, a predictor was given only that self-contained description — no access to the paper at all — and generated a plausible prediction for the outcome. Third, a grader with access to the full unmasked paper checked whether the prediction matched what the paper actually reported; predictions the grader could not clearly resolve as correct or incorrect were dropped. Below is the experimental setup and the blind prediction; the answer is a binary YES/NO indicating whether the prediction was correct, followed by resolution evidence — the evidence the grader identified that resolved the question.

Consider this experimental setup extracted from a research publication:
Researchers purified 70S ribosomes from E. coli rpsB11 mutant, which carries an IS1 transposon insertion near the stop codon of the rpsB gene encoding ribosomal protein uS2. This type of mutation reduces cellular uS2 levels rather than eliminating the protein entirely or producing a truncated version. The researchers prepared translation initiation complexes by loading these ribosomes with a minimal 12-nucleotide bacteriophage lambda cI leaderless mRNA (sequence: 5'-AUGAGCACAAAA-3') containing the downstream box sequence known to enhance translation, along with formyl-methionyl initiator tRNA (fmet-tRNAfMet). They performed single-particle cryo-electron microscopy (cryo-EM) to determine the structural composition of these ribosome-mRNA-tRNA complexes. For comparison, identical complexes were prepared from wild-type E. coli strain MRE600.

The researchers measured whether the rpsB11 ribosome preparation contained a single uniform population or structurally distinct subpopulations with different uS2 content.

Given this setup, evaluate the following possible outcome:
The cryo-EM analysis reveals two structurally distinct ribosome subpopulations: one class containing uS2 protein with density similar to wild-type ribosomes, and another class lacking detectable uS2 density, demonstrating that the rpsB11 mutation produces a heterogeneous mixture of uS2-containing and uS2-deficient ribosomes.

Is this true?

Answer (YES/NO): YES